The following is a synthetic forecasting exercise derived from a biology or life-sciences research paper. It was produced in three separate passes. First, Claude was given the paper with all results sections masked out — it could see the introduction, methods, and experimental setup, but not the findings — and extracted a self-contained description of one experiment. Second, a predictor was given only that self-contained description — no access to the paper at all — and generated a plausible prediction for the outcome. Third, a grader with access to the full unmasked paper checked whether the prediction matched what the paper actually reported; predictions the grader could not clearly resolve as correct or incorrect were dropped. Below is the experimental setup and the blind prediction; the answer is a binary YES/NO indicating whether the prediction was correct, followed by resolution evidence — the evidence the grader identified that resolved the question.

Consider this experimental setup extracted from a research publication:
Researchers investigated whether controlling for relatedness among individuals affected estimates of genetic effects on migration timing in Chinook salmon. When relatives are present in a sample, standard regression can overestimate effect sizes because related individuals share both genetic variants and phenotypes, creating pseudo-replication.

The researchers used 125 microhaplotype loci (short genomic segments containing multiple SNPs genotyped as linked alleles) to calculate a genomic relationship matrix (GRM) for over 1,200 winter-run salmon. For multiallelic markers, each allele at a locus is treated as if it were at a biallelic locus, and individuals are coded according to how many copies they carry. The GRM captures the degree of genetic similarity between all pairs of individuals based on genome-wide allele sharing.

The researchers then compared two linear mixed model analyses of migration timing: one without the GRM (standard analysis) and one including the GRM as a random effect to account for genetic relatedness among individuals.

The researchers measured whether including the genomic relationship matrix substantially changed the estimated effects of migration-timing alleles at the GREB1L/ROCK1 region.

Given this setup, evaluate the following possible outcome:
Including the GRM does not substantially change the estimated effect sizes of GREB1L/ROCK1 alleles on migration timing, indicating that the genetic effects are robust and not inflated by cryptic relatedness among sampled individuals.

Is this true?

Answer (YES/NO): YES